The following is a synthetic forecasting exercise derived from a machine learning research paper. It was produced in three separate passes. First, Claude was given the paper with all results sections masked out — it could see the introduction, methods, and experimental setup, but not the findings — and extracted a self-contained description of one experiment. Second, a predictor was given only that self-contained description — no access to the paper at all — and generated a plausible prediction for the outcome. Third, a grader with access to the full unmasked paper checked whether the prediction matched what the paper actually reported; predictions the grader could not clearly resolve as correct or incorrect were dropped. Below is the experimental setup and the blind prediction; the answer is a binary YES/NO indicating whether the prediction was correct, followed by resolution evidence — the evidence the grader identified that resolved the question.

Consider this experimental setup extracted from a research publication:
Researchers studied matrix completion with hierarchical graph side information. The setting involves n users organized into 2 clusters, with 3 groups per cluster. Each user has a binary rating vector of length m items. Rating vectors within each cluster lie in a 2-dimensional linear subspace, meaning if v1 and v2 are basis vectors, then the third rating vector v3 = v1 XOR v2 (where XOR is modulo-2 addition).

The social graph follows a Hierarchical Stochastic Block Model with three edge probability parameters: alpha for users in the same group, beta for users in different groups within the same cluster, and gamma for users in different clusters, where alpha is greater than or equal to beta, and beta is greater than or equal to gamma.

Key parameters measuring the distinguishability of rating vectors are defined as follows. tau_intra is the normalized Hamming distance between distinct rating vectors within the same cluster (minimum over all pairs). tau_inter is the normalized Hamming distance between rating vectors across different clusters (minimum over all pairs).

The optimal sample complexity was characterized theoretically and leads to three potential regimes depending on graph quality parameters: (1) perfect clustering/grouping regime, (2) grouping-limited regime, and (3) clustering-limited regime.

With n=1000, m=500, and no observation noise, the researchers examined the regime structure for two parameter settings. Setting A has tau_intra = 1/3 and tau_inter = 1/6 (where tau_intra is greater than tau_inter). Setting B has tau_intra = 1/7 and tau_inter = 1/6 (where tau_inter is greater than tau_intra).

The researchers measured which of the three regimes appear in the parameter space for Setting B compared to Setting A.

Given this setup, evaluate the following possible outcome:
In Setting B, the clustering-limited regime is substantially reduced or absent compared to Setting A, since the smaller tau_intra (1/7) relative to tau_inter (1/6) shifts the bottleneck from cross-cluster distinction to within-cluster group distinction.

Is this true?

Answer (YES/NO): YES